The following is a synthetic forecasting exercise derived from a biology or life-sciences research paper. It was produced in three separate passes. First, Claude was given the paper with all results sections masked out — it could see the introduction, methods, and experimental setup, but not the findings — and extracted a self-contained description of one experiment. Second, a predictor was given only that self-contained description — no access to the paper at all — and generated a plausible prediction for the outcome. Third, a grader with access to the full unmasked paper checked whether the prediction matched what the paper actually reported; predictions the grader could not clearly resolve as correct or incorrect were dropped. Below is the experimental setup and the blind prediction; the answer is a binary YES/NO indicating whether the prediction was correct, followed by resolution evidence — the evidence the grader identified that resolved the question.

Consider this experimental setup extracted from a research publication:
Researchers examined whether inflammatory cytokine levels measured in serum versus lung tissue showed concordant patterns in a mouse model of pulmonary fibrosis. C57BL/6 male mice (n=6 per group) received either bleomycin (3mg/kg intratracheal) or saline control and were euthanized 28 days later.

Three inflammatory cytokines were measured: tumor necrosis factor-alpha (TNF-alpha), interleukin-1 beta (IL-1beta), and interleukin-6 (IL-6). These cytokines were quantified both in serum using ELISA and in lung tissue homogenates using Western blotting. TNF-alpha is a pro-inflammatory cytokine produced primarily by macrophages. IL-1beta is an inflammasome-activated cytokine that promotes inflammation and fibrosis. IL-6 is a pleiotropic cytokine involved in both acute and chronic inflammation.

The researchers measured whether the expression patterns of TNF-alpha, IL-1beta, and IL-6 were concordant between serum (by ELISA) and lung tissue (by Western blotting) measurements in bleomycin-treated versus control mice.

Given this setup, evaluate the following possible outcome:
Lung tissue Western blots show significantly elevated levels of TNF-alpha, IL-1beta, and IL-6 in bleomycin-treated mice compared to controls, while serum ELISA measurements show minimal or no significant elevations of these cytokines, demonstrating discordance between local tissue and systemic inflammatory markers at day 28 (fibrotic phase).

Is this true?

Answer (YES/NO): NO